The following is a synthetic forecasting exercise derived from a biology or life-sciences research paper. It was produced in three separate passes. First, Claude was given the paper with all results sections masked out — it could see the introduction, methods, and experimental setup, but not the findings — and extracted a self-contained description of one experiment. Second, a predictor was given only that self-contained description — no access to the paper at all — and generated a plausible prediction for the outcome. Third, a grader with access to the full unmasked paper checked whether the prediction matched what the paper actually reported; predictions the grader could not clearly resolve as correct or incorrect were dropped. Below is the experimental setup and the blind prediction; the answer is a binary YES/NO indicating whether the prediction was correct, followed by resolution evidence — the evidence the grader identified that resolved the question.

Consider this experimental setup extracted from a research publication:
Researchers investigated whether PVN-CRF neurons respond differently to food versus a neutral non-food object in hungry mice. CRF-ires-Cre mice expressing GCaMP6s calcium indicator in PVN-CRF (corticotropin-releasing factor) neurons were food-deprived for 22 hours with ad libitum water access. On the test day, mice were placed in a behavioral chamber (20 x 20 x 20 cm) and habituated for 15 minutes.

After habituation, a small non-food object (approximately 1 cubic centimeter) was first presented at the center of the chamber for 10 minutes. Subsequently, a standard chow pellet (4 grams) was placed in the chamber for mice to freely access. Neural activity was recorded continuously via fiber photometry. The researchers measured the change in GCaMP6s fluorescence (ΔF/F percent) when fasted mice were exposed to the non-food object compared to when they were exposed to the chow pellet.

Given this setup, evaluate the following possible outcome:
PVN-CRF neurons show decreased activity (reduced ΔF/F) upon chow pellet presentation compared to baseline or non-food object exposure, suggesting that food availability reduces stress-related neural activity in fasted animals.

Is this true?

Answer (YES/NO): YES